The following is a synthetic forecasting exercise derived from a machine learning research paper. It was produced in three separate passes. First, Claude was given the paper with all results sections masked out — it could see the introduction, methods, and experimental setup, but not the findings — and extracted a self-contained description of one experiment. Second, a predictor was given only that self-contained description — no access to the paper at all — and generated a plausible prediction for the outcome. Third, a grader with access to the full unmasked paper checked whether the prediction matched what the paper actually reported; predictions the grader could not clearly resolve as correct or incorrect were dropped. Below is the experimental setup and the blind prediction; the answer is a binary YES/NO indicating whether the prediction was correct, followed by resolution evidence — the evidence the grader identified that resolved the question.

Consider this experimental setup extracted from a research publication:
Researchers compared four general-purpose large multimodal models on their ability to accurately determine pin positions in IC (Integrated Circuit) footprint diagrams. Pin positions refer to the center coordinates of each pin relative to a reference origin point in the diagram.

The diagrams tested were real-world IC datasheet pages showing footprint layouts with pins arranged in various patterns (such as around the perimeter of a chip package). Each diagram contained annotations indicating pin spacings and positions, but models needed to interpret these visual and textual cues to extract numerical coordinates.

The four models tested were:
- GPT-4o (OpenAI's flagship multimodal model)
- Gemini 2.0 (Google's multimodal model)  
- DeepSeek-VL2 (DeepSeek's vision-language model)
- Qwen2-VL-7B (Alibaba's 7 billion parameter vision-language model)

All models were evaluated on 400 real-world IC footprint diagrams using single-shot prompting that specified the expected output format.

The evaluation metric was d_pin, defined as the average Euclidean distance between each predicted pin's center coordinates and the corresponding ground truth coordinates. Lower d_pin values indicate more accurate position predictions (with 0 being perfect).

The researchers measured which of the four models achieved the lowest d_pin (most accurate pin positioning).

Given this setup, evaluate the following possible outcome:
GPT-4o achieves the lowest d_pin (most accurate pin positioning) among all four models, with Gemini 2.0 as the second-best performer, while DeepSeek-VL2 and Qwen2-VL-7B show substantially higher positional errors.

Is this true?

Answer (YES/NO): NO